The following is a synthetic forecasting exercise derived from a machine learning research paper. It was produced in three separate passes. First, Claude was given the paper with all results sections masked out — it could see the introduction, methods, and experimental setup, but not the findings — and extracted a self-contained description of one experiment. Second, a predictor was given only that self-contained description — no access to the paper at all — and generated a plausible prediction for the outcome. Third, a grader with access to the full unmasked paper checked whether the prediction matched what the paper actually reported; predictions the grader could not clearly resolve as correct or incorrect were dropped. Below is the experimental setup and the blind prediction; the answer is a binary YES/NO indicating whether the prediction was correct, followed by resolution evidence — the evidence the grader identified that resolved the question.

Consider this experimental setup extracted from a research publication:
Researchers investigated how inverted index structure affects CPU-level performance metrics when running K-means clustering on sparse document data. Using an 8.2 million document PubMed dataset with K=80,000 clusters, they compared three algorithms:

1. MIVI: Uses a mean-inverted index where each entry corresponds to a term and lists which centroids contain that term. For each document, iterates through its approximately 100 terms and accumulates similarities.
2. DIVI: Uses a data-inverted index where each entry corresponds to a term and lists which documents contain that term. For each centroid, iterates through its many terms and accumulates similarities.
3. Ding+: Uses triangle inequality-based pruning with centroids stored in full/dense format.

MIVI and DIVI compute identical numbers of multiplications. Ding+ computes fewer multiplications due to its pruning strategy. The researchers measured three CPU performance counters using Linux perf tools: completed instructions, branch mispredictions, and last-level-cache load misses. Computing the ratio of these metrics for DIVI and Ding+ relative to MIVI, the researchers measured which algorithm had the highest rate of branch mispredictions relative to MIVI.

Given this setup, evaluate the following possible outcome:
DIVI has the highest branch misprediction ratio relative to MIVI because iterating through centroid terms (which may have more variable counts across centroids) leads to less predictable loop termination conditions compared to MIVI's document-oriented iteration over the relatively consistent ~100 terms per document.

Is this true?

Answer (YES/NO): NO